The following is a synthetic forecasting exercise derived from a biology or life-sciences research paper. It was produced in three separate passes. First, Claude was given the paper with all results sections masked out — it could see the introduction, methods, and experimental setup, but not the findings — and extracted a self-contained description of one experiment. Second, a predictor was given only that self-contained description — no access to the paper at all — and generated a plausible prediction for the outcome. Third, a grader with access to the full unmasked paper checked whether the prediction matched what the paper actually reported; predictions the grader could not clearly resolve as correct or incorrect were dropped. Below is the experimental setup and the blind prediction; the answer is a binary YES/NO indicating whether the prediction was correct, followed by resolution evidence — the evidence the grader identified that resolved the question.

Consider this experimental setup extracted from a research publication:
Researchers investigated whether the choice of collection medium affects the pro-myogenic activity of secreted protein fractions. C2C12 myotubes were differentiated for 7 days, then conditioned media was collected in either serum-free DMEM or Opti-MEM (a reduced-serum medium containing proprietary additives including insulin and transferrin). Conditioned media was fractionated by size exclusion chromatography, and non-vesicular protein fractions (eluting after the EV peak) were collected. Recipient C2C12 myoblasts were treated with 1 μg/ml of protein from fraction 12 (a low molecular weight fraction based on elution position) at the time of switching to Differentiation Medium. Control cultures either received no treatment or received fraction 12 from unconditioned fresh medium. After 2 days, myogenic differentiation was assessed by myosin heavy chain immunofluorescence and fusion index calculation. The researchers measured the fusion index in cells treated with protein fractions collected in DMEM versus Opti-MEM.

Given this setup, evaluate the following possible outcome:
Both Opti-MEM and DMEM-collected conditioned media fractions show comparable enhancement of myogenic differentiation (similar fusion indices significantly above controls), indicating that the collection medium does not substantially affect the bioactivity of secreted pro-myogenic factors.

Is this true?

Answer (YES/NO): NO